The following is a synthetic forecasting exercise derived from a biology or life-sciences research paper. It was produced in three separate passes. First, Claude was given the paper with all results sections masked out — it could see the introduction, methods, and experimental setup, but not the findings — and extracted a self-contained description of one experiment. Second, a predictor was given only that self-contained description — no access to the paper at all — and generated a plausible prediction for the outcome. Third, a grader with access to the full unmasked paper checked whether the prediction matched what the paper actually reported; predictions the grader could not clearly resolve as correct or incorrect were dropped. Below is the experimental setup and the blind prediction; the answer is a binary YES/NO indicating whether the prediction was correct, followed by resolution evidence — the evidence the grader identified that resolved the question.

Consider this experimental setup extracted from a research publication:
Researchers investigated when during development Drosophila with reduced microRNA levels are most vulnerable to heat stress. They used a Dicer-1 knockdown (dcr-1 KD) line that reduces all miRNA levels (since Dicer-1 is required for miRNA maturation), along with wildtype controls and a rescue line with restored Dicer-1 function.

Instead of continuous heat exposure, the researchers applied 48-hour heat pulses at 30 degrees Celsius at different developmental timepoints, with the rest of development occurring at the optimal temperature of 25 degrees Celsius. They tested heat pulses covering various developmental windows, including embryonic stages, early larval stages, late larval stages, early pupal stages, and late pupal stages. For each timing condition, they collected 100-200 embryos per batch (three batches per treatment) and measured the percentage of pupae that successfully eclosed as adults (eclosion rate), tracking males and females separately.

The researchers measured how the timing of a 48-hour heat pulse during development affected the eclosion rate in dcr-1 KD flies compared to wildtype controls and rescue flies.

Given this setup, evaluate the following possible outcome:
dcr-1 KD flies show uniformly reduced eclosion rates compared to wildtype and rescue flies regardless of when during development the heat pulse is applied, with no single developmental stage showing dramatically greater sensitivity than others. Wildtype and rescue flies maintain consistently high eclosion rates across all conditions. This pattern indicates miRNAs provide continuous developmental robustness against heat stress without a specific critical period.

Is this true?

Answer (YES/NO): NO